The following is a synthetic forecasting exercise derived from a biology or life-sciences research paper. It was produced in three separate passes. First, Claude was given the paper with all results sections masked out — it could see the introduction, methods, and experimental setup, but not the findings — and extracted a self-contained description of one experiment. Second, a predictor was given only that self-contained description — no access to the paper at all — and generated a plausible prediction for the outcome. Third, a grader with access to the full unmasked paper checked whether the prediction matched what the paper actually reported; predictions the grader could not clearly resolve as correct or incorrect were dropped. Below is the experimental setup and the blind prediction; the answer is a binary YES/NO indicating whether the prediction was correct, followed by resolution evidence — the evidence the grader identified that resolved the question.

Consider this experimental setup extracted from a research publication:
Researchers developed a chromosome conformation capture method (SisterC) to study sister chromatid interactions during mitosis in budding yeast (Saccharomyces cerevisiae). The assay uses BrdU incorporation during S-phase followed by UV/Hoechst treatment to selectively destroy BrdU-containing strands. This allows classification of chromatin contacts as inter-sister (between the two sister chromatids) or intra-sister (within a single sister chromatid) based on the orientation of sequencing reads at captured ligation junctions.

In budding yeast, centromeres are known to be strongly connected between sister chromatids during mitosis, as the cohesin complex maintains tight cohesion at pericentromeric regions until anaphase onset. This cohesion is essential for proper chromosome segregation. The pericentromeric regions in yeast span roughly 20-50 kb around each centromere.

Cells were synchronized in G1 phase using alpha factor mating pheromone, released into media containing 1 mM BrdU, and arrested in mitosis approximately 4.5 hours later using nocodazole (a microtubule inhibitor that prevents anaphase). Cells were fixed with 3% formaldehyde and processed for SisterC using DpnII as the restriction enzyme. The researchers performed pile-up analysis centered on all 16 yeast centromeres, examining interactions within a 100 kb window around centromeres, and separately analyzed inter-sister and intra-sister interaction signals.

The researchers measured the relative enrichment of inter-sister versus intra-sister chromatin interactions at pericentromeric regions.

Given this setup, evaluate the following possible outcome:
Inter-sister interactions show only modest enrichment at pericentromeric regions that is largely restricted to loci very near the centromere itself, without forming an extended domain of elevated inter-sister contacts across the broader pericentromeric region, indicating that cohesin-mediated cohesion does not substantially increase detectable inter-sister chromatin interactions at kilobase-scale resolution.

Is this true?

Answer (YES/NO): NO